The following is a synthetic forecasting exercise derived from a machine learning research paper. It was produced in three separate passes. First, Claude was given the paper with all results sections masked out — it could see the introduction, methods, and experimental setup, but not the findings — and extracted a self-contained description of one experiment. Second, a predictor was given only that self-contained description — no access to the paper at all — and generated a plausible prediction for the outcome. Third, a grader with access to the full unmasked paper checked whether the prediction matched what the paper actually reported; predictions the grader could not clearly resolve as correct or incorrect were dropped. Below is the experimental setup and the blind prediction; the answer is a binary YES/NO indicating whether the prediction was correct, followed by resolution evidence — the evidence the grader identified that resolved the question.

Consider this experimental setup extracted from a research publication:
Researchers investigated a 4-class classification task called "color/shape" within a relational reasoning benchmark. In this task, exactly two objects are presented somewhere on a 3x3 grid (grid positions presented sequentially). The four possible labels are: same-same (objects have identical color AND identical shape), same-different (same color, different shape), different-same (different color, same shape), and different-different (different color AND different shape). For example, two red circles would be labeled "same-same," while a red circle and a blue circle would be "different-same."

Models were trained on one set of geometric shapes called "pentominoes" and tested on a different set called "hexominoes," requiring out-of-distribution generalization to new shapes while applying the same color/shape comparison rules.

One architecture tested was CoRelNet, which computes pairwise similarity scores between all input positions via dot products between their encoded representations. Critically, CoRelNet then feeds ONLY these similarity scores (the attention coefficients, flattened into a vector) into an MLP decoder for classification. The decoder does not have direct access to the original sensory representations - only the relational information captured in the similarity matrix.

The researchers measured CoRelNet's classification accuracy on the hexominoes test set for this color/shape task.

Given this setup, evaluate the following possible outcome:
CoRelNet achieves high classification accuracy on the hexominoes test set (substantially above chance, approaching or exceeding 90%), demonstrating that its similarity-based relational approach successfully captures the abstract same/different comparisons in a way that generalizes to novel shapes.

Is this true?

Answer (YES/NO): NO